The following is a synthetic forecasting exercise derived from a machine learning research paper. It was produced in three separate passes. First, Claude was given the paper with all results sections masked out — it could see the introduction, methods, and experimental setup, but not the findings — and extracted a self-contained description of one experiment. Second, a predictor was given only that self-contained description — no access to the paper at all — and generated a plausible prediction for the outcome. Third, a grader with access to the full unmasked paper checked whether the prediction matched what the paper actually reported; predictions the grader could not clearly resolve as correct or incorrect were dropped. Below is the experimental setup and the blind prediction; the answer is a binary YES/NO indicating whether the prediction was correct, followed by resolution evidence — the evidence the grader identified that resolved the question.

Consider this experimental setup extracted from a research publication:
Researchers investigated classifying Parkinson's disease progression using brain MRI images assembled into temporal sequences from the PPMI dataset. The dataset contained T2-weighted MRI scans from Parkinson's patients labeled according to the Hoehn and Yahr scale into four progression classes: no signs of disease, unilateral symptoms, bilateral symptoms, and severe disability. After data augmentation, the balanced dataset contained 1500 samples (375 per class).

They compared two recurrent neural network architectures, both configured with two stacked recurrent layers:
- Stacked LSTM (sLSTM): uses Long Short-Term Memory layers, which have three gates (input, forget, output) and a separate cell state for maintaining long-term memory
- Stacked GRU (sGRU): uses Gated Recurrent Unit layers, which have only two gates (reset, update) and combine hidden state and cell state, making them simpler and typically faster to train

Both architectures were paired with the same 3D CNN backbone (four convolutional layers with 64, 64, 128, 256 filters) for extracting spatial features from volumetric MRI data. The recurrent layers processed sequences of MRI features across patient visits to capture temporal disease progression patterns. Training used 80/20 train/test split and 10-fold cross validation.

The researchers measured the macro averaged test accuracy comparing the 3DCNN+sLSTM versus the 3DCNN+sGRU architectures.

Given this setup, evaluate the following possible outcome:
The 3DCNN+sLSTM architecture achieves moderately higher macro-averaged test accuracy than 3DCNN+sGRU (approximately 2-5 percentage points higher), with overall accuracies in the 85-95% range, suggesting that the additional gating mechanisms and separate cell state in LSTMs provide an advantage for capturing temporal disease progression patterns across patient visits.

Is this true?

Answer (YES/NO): NO